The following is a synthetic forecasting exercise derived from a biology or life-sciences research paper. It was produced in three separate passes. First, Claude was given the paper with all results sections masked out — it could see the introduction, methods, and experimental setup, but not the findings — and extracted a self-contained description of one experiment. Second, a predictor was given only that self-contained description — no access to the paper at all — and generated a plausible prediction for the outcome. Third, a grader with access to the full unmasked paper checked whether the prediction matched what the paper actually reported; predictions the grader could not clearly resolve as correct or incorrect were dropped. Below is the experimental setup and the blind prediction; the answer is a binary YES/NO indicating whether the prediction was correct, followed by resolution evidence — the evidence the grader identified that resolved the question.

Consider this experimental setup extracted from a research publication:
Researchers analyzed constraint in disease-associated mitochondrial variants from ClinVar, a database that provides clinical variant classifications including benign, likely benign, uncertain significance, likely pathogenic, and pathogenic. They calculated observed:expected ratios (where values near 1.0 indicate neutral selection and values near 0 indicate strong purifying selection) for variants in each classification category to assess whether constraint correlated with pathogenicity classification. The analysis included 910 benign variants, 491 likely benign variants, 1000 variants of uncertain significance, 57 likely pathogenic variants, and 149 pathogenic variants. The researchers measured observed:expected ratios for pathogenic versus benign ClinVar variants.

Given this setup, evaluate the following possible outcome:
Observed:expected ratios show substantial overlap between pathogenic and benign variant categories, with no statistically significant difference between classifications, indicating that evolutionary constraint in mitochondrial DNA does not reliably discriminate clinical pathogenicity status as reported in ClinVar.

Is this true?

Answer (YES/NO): NO